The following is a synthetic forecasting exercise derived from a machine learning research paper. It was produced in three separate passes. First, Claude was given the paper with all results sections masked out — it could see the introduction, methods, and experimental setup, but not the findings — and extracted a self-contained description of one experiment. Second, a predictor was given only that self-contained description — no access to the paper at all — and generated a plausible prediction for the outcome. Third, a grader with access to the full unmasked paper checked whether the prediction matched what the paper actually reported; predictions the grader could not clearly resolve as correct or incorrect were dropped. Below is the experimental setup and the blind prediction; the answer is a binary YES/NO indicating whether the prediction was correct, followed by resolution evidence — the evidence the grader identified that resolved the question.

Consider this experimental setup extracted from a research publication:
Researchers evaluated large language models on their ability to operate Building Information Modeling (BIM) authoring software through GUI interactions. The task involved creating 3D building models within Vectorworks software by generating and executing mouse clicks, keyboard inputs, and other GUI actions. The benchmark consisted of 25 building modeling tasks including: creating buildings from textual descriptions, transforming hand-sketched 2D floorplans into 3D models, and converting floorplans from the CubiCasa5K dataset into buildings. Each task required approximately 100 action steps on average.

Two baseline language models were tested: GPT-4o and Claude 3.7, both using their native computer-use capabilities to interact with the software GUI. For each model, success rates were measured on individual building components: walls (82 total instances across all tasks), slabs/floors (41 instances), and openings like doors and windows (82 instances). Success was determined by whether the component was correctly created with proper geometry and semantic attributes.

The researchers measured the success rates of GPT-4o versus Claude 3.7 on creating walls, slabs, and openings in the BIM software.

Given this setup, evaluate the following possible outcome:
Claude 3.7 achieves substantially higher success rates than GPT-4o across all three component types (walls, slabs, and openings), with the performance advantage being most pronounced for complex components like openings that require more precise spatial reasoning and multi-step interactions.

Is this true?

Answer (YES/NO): NO